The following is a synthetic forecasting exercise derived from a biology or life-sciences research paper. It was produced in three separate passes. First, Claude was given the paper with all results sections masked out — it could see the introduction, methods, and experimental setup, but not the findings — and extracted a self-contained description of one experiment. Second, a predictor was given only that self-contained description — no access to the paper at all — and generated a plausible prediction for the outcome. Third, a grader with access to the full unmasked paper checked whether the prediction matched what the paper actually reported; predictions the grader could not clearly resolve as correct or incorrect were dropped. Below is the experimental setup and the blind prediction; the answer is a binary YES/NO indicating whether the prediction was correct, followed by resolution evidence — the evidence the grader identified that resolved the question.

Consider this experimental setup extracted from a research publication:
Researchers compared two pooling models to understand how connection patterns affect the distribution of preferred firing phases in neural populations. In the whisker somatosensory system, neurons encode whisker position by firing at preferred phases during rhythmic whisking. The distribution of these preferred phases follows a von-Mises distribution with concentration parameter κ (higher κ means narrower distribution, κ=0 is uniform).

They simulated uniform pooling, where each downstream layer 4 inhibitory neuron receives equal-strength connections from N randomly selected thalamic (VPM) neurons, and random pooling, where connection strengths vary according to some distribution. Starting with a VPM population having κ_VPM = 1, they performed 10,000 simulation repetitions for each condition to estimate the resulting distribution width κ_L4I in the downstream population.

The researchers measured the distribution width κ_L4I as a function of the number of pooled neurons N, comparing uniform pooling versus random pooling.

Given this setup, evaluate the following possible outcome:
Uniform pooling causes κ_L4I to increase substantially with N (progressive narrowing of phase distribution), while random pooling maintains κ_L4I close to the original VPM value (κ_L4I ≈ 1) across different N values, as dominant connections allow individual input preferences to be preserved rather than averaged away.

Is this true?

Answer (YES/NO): NO